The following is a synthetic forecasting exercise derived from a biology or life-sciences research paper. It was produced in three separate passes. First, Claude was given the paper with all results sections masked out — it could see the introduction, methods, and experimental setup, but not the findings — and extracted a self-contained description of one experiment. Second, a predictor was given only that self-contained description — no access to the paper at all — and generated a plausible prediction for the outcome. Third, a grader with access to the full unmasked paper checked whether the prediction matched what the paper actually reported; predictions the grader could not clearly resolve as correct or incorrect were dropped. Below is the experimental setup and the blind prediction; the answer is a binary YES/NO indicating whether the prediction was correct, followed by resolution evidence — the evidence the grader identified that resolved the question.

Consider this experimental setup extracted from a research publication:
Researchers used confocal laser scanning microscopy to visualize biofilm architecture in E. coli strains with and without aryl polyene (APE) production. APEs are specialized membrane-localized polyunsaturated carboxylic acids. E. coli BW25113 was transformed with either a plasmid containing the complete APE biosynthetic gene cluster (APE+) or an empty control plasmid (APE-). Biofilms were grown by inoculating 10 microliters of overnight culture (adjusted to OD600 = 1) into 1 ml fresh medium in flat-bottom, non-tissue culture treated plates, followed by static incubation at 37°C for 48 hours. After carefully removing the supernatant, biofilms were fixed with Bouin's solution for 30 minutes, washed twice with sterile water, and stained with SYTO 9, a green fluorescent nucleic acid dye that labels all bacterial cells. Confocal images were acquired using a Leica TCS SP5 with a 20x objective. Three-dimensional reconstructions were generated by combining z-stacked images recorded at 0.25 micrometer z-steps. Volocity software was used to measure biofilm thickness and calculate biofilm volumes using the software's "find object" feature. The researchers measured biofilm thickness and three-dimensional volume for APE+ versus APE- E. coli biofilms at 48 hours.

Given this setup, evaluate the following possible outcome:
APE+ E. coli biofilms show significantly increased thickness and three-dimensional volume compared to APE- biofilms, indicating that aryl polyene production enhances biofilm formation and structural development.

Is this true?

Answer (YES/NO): YES